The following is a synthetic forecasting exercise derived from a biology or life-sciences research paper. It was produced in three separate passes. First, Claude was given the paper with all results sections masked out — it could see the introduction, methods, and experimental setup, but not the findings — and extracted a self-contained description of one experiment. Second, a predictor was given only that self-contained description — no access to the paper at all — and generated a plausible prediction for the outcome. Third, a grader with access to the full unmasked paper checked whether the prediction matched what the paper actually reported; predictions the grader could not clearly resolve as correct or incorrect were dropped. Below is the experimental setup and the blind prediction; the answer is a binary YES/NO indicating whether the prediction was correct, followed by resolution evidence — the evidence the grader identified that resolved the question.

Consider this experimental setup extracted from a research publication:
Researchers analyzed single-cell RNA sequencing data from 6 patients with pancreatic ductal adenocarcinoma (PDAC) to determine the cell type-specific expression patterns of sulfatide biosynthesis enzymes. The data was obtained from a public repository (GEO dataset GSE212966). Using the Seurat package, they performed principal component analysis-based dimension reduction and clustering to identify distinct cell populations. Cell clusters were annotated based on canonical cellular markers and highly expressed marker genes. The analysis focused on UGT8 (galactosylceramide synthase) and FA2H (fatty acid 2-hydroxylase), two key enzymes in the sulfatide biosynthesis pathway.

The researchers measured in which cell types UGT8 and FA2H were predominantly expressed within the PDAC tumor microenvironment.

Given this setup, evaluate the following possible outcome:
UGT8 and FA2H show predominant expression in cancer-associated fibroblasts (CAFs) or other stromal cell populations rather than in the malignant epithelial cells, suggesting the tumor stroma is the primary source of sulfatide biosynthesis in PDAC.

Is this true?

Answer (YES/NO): NO